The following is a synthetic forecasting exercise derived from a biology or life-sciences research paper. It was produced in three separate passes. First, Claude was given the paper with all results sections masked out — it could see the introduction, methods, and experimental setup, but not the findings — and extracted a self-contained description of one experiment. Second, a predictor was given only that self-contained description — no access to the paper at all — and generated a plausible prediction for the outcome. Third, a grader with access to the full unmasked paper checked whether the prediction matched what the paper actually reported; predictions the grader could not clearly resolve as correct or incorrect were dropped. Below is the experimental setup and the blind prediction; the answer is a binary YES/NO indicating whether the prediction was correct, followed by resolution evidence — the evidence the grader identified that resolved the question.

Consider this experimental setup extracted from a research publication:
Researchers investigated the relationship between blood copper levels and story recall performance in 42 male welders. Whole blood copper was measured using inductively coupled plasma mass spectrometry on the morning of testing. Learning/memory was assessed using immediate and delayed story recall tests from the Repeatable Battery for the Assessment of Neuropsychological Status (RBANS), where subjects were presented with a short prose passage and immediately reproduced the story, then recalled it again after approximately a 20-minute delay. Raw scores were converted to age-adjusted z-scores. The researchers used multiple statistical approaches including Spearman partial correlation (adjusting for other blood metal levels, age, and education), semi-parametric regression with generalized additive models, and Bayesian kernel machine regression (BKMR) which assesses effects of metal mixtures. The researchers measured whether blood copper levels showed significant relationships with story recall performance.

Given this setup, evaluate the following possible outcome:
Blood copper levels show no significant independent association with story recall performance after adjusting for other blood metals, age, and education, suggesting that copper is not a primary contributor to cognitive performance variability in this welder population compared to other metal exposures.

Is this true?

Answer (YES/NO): NO